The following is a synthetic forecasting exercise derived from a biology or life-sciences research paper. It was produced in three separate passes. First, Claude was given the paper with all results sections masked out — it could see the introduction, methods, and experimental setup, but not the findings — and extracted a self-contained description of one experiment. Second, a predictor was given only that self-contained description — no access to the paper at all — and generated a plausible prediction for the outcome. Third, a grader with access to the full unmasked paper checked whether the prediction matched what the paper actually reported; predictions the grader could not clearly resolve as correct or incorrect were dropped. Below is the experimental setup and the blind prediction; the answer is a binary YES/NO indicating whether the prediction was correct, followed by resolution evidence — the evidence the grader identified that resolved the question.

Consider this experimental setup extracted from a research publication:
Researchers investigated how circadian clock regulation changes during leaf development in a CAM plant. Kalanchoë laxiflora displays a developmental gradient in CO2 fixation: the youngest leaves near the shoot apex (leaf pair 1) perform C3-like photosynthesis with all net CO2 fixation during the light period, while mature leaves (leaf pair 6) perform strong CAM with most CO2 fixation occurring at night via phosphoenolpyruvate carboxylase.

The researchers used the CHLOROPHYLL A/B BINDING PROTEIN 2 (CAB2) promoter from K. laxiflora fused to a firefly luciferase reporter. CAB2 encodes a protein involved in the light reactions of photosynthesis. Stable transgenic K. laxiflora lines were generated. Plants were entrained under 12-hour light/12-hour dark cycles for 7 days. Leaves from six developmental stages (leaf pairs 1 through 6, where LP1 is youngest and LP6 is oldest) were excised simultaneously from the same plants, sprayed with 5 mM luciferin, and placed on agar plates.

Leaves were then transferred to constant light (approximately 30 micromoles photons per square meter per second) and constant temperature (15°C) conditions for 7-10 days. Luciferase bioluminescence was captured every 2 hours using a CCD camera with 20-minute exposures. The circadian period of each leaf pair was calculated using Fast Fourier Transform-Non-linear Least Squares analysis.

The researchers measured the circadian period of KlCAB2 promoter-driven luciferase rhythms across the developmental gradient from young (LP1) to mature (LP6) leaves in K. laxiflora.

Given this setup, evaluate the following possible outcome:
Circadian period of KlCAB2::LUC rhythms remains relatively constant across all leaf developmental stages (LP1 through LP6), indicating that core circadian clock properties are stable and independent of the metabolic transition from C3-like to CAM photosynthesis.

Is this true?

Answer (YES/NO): NO